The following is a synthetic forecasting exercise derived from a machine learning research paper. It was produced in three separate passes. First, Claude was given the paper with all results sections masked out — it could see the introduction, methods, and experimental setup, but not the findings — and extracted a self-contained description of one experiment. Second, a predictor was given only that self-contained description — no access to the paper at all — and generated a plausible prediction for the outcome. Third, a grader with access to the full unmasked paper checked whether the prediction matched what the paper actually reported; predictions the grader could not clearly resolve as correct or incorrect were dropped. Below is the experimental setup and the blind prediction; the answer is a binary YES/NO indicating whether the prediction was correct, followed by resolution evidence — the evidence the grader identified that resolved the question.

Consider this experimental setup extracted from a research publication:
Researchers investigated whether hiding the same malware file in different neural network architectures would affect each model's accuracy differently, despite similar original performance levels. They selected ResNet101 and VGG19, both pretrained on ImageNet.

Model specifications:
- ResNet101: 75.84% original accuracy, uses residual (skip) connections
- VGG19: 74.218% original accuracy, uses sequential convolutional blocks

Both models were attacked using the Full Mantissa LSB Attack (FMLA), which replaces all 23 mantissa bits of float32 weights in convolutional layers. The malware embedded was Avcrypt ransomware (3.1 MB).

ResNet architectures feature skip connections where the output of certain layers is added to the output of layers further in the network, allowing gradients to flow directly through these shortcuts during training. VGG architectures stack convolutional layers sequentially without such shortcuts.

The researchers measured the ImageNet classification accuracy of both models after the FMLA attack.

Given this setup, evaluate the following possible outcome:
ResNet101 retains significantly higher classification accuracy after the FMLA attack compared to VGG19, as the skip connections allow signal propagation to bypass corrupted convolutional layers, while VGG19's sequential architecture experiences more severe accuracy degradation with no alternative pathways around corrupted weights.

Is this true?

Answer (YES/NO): NO